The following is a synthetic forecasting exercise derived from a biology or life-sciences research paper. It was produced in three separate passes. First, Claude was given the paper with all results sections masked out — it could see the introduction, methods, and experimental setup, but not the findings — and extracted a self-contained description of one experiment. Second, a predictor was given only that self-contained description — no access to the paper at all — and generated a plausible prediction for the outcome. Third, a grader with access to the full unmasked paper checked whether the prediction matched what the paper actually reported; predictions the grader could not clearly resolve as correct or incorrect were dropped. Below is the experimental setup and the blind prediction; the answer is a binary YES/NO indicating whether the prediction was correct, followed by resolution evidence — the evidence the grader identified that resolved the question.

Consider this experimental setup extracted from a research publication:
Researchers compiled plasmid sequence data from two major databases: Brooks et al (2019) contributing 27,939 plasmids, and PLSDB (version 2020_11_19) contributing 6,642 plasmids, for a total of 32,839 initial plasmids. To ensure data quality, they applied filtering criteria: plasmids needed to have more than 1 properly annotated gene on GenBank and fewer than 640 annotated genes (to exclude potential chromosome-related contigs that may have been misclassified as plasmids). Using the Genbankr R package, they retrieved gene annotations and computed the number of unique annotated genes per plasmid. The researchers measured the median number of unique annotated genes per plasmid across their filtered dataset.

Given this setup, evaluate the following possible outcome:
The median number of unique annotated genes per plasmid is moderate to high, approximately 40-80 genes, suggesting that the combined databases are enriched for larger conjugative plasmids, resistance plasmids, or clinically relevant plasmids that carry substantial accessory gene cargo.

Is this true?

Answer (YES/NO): NO